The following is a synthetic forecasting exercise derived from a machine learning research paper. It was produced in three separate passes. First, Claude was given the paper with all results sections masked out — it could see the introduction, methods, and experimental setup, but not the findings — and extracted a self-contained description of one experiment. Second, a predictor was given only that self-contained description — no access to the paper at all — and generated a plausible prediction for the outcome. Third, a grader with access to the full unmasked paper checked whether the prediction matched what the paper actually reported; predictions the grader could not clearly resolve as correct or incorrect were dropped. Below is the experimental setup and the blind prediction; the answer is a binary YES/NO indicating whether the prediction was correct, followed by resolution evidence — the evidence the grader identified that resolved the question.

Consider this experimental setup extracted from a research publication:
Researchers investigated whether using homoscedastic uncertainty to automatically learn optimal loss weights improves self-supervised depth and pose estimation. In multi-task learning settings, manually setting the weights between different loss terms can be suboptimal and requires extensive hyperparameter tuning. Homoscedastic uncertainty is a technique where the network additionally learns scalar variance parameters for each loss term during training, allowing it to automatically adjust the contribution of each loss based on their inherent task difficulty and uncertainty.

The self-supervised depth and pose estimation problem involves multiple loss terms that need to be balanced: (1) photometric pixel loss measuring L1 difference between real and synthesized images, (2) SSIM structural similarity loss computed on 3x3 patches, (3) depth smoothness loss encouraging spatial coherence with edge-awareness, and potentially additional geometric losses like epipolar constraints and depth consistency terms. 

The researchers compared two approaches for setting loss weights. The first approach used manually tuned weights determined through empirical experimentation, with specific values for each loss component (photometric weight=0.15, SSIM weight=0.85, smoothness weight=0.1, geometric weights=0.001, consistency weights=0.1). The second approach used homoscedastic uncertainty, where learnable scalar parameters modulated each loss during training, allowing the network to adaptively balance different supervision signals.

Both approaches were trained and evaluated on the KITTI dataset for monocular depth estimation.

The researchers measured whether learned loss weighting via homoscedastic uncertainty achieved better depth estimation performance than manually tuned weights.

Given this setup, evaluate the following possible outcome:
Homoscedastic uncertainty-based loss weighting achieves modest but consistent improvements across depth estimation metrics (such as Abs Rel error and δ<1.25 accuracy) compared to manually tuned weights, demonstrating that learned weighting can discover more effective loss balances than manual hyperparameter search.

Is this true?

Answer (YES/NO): NO